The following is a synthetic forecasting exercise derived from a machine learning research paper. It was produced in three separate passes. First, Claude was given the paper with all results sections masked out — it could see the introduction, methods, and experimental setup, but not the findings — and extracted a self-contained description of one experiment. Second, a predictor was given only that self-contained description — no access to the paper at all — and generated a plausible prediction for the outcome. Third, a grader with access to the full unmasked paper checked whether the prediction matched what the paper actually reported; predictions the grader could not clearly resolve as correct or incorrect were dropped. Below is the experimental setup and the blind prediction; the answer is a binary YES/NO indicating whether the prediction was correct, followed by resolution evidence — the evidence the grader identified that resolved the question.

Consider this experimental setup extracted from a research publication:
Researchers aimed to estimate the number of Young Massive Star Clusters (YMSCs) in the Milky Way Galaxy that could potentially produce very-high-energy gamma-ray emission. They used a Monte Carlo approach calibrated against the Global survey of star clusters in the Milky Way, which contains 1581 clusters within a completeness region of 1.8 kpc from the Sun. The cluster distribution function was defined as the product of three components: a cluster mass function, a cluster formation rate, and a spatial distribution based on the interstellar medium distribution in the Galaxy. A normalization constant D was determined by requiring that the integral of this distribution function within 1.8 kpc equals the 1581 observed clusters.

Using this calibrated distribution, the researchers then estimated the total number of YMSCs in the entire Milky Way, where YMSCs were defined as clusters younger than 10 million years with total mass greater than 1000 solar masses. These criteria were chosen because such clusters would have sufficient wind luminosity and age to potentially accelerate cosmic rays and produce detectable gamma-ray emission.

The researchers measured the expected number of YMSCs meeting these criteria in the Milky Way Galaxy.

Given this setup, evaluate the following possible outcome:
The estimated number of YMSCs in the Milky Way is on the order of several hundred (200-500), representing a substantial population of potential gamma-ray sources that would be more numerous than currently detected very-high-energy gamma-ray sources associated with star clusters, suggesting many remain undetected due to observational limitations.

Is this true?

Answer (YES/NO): NO